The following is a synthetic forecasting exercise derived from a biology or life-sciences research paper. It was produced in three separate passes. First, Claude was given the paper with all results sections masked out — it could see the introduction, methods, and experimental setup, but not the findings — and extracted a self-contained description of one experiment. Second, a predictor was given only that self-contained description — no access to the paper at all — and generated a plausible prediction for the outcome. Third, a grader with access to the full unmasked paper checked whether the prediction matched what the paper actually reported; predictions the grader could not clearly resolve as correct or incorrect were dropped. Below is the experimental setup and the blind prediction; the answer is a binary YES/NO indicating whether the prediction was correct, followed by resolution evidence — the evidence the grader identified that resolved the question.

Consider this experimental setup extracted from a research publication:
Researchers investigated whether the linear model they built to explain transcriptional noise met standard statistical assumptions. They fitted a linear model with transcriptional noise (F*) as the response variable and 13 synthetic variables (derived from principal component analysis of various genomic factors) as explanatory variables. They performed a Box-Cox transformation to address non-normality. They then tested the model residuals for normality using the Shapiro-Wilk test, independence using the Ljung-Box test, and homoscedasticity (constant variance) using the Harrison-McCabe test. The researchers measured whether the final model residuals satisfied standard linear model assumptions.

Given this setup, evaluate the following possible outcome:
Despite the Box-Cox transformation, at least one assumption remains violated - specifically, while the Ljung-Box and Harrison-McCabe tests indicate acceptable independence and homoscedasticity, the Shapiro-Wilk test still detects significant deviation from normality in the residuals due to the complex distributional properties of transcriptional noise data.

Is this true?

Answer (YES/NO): NO